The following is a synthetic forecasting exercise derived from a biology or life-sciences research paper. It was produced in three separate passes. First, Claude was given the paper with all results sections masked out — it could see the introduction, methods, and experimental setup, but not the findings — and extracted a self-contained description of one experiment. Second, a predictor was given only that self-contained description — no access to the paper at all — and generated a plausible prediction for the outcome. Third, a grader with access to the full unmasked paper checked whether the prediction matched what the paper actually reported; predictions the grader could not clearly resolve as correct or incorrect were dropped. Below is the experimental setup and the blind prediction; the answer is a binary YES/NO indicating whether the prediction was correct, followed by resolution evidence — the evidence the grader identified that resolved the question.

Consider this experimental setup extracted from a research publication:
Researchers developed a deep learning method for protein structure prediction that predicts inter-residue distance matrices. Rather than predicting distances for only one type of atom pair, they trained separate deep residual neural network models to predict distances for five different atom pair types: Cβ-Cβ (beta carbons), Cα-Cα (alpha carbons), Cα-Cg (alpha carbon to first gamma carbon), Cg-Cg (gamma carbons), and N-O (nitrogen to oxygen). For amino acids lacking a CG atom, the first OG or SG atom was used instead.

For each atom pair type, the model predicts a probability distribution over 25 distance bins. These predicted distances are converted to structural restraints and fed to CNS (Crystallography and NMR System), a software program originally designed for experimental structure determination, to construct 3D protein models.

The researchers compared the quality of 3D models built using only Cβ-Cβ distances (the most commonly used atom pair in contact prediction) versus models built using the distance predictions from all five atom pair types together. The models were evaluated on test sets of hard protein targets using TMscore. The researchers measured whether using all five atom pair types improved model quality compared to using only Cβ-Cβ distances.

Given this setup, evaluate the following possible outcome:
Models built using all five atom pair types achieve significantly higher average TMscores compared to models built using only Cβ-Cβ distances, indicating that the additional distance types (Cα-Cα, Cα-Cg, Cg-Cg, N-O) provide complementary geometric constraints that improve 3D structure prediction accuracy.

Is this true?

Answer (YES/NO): NO